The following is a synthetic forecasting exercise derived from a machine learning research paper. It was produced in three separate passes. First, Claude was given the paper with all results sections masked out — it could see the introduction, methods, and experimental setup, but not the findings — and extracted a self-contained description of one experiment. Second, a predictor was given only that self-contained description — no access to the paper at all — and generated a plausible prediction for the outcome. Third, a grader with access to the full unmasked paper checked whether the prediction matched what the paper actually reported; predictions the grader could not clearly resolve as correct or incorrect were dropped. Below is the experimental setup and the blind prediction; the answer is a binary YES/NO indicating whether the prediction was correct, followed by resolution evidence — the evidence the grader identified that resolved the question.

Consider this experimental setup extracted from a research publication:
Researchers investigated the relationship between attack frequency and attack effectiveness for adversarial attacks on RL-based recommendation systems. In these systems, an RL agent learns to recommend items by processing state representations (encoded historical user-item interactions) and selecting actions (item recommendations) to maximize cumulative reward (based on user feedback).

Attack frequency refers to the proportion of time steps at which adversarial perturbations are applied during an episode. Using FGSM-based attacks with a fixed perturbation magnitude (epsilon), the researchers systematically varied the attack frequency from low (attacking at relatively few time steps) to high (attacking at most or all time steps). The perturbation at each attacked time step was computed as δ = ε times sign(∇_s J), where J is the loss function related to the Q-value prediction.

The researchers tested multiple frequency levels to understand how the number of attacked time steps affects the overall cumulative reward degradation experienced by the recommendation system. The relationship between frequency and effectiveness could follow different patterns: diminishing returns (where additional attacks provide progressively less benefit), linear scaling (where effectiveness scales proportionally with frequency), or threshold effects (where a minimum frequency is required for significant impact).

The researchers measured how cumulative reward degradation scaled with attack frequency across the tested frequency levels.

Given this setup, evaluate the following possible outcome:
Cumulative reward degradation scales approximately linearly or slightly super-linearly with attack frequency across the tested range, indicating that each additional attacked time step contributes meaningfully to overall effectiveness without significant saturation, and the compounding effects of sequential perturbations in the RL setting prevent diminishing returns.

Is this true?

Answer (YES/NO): NO